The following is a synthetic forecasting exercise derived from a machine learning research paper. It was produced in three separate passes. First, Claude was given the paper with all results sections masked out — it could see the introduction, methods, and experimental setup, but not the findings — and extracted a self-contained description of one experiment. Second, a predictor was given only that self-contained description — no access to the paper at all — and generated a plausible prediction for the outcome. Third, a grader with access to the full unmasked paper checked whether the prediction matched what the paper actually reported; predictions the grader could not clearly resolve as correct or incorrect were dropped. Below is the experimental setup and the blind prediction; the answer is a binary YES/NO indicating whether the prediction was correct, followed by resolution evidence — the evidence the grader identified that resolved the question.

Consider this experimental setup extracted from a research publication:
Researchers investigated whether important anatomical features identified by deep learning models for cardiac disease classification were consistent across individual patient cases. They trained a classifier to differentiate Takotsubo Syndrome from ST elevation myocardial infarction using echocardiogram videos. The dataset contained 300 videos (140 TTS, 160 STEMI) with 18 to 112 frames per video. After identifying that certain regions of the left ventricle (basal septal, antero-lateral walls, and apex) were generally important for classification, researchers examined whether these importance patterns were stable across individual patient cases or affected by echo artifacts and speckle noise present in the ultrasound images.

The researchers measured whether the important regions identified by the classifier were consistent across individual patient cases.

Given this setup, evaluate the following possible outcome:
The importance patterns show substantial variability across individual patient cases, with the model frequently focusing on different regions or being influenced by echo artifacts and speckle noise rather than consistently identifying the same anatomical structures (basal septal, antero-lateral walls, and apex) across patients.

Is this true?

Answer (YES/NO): YES